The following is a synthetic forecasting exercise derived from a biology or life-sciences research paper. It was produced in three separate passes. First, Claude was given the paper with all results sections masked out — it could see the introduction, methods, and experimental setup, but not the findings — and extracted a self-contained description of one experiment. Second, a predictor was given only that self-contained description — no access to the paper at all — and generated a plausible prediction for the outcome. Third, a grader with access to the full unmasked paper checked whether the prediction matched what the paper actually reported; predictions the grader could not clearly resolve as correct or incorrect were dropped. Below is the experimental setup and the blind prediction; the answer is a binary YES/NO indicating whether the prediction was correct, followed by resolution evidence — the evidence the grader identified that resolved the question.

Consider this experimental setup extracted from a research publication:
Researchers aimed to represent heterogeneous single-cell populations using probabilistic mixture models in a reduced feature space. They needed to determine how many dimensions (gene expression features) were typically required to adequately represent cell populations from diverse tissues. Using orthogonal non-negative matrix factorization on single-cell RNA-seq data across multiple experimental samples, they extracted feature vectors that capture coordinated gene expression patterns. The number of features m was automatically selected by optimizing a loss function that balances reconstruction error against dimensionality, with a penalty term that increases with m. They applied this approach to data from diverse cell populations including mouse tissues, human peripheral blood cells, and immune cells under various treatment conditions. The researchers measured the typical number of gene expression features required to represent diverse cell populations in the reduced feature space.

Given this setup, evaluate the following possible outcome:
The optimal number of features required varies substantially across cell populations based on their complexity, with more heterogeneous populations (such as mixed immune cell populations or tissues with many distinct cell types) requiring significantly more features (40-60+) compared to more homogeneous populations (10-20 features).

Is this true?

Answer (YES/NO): NO